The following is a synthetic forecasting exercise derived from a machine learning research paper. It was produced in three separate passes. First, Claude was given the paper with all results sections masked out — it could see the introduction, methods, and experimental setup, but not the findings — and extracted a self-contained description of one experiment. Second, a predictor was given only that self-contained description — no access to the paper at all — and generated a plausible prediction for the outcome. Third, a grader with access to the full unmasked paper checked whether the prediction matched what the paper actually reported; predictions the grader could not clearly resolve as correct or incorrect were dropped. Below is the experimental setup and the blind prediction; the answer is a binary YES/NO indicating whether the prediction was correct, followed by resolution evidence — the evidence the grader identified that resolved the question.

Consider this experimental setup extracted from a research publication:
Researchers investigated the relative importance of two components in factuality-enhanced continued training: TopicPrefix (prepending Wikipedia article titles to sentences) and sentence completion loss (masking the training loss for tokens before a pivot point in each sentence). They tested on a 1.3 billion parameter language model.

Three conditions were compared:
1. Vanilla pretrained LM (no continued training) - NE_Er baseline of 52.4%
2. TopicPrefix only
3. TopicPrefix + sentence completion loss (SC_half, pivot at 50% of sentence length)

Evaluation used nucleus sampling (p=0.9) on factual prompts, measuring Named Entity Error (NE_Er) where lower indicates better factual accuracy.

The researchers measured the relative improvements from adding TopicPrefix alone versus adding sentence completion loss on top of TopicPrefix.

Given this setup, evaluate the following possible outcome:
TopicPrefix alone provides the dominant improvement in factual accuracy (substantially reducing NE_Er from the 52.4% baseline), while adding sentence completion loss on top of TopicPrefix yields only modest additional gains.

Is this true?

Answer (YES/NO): YES